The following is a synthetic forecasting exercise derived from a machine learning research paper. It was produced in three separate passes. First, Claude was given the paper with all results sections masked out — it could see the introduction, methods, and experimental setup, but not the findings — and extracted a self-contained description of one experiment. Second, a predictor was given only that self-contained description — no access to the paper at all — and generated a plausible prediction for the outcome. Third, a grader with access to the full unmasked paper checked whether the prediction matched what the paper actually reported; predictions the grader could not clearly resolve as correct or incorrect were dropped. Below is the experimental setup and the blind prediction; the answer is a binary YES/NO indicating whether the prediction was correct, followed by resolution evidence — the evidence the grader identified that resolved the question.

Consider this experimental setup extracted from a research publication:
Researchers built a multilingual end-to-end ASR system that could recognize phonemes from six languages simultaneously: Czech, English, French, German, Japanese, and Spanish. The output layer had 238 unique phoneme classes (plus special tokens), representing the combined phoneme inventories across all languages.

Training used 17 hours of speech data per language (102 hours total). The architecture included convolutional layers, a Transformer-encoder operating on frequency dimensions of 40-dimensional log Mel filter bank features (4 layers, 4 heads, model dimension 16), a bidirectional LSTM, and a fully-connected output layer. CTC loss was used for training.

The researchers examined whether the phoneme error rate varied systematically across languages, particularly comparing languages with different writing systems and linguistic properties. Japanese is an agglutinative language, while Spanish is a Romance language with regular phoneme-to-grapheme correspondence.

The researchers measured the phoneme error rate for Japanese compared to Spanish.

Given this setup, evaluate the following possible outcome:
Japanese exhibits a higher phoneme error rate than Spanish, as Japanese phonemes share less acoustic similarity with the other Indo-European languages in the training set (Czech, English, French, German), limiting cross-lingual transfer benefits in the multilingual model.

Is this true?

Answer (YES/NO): YES